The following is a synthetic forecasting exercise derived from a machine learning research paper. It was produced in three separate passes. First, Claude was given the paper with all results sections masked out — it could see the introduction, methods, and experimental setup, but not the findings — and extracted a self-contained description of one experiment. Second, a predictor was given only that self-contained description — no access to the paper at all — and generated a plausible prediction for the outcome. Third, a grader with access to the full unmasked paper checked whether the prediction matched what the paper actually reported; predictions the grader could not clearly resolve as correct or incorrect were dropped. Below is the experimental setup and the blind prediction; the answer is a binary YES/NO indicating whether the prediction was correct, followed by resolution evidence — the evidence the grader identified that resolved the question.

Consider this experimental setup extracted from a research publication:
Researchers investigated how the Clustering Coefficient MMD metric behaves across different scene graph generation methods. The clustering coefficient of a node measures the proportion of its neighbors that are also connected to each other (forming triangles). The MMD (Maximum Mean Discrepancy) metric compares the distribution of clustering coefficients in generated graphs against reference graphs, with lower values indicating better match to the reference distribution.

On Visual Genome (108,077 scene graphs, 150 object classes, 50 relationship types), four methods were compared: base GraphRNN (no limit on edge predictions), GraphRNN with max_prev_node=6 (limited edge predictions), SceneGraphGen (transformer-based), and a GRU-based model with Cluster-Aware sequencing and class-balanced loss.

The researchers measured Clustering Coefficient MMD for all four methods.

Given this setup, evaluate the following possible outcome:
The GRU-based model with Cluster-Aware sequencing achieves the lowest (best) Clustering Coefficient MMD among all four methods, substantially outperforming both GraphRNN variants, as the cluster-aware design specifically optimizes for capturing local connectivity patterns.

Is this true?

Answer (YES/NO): NO